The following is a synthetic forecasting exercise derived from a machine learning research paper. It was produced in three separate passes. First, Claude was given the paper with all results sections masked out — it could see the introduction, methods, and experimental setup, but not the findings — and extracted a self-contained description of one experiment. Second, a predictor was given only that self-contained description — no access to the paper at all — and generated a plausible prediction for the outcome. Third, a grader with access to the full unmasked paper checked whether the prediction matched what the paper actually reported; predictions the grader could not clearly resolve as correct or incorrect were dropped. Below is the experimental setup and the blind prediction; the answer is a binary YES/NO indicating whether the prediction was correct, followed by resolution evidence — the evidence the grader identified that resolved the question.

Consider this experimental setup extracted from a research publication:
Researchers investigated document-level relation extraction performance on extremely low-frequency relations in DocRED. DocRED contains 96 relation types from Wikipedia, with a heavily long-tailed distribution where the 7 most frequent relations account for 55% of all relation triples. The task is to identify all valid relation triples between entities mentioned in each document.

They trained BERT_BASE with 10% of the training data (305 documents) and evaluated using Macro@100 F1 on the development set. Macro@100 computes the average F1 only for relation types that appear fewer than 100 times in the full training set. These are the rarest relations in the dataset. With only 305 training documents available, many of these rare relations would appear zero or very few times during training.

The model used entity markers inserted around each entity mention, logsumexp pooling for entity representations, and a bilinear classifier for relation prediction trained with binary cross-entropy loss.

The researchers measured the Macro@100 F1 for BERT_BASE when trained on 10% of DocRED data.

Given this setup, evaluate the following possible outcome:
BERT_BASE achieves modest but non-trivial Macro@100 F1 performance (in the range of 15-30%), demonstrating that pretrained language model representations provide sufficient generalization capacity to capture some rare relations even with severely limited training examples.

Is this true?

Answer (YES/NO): NO